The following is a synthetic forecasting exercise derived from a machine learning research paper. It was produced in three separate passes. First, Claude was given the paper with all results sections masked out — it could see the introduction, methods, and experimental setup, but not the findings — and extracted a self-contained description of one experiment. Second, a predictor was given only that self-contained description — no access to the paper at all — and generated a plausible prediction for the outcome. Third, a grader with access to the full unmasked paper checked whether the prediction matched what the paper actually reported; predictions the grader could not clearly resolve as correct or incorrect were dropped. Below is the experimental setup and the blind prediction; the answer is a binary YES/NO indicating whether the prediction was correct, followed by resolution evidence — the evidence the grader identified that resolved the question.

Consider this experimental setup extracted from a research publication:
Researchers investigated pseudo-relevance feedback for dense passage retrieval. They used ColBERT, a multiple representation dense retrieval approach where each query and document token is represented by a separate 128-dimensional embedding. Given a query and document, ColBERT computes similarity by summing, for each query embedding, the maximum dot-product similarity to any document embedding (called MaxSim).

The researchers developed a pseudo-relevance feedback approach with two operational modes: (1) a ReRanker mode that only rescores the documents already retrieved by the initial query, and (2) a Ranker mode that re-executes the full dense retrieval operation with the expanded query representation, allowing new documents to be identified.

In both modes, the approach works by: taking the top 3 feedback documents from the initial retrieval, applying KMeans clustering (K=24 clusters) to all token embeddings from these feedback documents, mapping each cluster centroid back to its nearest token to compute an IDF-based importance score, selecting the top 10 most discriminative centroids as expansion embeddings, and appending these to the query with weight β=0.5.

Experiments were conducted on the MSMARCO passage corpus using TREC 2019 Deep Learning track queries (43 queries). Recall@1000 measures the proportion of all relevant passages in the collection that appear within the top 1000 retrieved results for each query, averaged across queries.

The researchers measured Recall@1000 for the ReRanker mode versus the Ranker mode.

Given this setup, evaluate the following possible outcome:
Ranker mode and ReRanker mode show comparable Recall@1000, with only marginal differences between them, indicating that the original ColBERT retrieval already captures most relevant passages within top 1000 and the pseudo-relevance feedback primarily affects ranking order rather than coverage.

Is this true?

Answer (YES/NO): NO